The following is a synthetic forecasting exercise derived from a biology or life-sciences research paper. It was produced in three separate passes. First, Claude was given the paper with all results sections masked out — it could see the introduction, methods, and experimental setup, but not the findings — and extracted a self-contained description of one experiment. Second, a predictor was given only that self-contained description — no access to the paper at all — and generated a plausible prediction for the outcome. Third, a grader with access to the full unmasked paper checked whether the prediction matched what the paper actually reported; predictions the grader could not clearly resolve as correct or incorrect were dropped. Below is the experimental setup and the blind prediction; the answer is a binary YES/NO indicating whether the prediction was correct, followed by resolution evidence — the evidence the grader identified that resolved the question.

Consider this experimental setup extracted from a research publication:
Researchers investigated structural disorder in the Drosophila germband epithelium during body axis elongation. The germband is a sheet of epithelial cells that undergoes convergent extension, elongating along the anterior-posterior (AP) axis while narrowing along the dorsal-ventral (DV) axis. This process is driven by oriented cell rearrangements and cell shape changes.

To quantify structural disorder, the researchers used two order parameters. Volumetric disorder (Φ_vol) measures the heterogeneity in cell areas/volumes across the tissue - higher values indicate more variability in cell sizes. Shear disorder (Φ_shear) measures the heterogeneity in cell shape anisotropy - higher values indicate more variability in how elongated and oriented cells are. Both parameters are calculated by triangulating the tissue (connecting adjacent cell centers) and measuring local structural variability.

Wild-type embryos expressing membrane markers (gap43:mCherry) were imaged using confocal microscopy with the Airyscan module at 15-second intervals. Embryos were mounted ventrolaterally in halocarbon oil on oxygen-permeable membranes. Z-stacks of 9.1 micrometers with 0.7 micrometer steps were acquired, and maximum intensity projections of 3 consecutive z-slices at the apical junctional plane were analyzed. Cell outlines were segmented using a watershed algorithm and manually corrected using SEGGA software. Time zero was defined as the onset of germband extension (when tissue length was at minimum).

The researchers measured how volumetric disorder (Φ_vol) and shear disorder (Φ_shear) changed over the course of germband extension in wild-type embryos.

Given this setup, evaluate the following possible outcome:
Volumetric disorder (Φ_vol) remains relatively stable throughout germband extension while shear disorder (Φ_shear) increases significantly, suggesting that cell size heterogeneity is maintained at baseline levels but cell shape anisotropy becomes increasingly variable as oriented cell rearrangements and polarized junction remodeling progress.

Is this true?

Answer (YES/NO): NO